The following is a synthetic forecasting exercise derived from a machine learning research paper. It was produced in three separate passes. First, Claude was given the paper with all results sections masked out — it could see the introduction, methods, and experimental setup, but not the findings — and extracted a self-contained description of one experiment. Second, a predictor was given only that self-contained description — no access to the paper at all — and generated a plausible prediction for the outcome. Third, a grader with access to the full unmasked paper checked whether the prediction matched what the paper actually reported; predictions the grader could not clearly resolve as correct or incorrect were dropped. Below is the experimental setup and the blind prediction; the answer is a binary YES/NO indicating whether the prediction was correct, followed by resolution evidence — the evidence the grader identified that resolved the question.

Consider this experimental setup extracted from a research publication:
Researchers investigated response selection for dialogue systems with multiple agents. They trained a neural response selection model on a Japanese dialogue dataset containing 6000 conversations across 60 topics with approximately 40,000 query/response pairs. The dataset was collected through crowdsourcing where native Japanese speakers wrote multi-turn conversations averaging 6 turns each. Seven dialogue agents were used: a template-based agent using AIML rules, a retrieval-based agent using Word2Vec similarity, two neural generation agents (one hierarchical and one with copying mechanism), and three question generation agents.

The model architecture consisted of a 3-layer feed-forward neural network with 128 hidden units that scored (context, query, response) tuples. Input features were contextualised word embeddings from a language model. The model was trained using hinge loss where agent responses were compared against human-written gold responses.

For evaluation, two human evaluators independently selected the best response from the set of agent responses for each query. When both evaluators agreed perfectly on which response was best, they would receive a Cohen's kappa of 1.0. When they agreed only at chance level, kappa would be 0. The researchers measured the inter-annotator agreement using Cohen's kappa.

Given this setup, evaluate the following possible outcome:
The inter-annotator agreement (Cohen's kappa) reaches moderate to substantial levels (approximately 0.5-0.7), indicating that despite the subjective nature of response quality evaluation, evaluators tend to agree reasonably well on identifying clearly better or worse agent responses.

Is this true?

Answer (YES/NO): NO